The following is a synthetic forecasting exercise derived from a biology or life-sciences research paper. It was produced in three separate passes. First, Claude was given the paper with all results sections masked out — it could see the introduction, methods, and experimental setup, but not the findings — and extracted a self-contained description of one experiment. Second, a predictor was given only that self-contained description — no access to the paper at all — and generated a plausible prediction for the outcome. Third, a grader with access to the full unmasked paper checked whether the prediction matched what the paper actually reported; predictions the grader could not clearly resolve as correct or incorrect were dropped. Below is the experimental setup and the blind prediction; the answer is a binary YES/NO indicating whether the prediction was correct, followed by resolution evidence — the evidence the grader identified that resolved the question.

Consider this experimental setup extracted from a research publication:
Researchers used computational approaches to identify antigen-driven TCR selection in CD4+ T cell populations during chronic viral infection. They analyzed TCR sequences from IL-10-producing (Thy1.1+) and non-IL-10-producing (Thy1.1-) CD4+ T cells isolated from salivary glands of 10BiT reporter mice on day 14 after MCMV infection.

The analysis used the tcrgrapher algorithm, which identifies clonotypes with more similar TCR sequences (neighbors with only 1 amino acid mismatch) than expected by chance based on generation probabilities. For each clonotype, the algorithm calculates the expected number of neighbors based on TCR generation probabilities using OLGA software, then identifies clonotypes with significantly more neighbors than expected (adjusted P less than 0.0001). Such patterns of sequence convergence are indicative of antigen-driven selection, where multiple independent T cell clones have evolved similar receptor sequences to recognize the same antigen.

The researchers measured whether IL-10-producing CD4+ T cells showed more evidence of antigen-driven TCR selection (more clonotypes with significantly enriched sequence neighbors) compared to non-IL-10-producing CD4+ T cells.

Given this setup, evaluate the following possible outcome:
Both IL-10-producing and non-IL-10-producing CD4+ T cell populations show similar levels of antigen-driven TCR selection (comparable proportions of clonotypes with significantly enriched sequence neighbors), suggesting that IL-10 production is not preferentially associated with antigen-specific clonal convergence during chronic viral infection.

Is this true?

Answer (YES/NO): NO